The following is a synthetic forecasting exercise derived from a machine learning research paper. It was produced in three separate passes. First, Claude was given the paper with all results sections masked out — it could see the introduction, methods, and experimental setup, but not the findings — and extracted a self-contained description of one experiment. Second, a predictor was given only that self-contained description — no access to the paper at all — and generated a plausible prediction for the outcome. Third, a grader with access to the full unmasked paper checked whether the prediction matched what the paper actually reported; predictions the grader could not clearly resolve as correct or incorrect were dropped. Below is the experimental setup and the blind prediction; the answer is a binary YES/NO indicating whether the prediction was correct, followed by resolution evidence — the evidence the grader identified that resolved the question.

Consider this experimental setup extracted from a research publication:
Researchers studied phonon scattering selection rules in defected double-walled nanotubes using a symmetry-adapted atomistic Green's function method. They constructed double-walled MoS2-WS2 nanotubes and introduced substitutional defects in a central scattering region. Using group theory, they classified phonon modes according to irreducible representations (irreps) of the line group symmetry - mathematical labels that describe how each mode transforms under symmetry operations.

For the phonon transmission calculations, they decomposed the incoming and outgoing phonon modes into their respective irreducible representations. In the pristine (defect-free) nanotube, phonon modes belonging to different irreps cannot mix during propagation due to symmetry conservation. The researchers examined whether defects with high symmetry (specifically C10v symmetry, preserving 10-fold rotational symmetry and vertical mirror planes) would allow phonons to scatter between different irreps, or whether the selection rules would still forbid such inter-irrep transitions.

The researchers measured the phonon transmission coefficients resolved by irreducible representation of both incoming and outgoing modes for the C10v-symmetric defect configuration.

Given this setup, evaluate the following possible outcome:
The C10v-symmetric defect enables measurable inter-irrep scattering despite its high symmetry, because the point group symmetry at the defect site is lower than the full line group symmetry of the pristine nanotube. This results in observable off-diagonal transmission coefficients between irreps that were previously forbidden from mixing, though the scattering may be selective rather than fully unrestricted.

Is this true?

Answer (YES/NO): NO